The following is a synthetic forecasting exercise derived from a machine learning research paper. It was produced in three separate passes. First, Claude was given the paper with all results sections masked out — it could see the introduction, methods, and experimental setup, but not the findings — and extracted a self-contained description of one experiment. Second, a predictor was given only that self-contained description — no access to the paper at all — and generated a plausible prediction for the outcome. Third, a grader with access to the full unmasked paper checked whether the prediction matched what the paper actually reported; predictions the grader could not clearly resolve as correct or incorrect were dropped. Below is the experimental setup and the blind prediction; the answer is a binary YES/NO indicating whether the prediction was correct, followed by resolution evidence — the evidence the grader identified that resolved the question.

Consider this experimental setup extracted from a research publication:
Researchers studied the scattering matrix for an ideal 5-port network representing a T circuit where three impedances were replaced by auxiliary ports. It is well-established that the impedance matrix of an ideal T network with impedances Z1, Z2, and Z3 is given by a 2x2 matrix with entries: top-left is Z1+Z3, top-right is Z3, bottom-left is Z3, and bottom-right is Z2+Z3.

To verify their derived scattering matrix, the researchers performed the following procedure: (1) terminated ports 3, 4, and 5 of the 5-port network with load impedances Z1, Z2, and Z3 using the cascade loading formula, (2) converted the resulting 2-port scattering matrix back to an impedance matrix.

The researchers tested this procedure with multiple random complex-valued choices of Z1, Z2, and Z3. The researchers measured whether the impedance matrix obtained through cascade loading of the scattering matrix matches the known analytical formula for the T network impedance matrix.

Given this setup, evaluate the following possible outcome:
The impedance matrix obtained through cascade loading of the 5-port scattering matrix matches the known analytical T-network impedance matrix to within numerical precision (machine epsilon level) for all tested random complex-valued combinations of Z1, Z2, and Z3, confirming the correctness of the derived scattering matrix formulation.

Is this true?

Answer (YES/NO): YES